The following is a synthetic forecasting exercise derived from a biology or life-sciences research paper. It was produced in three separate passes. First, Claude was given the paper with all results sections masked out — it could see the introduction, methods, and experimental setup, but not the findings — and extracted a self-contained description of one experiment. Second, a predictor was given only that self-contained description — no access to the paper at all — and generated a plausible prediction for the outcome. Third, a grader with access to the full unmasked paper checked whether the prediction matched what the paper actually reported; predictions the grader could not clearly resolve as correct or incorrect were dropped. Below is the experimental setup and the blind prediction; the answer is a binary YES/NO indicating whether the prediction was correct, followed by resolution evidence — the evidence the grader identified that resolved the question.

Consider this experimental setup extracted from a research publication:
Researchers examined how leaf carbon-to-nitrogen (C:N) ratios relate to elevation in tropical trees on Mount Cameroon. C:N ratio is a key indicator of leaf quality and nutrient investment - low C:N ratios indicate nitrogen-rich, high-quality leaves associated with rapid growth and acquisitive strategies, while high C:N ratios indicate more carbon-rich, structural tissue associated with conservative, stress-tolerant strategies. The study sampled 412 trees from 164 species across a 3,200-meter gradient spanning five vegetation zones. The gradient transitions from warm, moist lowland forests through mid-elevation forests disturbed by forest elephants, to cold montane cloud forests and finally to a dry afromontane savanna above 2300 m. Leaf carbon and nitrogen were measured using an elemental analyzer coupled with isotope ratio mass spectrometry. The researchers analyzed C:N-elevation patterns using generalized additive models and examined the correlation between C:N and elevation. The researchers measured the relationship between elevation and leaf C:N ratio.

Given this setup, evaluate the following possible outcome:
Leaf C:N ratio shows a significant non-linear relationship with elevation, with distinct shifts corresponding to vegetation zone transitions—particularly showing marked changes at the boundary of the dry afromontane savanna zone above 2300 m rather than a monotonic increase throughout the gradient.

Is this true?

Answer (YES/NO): NO